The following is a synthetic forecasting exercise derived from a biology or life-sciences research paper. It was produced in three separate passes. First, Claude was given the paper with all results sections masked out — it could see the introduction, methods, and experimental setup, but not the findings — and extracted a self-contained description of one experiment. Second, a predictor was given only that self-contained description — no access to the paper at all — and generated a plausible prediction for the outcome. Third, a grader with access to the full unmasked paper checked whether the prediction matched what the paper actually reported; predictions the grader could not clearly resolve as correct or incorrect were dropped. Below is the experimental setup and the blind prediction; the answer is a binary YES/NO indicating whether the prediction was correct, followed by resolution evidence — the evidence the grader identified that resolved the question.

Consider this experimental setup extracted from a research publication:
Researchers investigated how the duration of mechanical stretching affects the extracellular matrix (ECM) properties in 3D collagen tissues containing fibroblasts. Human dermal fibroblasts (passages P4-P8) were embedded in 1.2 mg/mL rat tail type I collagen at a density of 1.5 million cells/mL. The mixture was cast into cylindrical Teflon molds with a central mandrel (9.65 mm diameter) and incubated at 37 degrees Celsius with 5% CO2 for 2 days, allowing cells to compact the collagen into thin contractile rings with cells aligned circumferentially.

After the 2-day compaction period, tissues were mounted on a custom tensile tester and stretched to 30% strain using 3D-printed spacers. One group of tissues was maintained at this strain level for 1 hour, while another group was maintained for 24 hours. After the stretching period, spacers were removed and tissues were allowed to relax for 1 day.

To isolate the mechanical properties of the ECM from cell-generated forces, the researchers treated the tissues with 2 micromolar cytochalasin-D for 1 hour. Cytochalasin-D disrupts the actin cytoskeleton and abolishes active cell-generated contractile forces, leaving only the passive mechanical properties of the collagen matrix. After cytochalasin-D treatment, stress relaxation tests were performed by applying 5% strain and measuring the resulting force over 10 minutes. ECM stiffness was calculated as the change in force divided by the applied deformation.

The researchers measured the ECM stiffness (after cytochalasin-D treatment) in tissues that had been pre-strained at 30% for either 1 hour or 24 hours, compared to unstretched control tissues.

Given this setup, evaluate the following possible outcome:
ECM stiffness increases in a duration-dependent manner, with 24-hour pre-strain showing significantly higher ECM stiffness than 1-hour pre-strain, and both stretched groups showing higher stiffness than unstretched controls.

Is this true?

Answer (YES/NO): NO